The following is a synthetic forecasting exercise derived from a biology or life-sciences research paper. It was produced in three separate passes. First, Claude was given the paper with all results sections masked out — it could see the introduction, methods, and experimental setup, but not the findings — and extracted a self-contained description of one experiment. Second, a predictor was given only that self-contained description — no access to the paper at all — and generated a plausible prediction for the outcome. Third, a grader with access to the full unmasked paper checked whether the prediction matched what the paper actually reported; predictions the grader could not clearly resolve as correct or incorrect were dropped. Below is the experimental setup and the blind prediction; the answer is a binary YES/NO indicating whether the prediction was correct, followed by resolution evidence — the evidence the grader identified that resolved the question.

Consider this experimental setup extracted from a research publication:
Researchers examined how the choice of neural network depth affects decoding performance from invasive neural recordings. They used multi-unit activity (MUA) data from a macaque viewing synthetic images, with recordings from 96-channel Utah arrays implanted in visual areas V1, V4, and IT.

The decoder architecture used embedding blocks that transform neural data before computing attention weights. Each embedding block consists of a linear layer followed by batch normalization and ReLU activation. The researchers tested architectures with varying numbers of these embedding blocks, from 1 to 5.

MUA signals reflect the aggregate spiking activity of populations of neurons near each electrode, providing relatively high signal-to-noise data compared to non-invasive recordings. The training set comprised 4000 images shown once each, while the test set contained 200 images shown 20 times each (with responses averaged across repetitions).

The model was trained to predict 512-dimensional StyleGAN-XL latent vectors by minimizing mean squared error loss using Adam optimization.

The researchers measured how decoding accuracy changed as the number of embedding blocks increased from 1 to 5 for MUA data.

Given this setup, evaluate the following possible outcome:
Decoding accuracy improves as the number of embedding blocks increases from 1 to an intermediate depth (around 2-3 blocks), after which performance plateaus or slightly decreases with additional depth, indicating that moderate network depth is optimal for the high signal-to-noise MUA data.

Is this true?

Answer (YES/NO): NO